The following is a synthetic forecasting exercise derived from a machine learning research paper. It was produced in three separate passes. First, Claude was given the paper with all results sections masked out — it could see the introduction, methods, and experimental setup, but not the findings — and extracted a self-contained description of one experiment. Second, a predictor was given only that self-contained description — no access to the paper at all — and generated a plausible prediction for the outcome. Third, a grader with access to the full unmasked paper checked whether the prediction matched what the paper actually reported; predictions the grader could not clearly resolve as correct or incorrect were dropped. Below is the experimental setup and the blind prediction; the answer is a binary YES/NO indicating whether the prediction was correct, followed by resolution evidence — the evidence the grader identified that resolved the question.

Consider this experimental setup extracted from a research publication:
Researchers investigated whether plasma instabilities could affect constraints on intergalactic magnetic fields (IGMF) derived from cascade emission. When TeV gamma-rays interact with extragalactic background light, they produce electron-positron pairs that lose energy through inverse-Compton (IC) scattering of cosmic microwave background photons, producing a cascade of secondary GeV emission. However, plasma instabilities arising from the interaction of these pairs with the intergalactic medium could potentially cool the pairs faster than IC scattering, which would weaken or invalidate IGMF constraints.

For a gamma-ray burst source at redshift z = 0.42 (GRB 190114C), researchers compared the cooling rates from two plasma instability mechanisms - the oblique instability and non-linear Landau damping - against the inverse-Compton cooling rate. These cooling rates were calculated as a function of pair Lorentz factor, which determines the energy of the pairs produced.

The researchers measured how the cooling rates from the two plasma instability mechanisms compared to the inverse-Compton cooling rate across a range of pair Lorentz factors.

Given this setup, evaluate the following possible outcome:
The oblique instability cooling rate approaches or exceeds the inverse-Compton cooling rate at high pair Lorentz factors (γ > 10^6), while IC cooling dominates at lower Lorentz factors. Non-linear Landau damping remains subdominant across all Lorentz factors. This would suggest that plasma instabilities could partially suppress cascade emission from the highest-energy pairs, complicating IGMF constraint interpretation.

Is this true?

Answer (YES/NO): NO